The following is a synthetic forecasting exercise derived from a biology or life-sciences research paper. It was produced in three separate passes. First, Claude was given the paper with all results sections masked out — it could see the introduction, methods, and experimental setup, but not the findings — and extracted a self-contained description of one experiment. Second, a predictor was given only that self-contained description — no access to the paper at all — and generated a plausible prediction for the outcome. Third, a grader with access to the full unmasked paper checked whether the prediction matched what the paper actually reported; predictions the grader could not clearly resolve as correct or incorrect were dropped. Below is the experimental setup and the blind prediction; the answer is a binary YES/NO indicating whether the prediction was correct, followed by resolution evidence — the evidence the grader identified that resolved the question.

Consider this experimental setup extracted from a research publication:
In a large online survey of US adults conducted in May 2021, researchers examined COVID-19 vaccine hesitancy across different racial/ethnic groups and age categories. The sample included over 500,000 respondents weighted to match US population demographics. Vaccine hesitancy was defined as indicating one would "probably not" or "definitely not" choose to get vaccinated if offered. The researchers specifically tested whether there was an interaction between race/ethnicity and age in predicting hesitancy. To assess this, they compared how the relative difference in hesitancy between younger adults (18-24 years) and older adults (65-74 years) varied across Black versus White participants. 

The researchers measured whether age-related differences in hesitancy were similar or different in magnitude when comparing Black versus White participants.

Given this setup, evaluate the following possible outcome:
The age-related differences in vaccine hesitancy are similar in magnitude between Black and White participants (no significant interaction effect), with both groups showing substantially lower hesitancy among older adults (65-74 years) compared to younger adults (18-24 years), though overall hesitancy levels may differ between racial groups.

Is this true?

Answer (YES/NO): NO